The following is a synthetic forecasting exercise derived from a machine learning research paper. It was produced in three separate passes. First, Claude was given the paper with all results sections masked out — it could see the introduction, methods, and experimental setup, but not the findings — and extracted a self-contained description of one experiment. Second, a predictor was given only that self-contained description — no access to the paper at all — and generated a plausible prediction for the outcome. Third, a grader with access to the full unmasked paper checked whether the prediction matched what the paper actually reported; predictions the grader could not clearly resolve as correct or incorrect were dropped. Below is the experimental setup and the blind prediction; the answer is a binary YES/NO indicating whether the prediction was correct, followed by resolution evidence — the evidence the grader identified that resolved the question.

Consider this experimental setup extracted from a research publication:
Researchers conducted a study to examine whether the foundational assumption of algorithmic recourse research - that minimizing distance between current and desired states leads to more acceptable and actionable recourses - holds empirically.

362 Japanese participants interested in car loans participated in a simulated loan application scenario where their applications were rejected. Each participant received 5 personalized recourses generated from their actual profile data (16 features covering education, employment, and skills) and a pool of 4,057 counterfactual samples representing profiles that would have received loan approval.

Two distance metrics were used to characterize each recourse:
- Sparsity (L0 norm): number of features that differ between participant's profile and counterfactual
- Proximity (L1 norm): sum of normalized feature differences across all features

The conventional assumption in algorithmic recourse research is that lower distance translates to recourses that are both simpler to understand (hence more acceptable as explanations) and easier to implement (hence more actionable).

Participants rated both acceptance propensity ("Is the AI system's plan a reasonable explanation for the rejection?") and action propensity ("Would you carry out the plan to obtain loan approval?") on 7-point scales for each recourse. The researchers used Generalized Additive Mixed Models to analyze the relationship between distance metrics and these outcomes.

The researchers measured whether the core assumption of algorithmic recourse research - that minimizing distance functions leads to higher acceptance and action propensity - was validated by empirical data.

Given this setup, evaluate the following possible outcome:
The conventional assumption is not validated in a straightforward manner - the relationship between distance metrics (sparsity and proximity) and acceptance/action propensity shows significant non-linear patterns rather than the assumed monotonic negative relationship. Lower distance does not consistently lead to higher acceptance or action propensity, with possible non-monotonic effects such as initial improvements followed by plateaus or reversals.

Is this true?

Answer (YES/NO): YES